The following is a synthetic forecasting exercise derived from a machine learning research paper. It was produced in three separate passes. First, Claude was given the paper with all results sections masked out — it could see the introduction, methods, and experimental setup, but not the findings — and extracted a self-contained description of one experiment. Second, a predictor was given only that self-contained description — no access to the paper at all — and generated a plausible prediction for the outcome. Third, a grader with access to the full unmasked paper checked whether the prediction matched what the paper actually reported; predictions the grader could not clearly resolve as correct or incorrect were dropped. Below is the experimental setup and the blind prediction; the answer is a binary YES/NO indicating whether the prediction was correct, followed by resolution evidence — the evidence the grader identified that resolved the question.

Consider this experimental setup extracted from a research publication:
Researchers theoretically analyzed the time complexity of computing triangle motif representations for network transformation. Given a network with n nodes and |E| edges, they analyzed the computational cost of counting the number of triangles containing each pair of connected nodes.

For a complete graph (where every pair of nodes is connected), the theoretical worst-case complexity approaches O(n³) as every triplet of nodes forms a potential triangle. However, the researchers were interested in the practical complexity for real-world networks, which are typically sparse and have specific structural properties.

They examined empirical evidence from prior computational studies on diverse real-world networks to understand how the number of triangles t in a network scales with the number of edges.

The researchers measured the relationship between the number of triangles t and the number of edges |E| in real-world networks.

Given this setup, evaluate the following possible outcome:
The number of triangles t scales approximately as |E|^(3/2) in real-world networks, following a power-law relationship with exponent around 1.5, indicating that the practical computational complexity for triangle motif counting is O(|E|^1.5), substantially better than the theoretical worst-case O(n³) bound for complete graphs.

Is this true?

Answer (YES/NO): NO